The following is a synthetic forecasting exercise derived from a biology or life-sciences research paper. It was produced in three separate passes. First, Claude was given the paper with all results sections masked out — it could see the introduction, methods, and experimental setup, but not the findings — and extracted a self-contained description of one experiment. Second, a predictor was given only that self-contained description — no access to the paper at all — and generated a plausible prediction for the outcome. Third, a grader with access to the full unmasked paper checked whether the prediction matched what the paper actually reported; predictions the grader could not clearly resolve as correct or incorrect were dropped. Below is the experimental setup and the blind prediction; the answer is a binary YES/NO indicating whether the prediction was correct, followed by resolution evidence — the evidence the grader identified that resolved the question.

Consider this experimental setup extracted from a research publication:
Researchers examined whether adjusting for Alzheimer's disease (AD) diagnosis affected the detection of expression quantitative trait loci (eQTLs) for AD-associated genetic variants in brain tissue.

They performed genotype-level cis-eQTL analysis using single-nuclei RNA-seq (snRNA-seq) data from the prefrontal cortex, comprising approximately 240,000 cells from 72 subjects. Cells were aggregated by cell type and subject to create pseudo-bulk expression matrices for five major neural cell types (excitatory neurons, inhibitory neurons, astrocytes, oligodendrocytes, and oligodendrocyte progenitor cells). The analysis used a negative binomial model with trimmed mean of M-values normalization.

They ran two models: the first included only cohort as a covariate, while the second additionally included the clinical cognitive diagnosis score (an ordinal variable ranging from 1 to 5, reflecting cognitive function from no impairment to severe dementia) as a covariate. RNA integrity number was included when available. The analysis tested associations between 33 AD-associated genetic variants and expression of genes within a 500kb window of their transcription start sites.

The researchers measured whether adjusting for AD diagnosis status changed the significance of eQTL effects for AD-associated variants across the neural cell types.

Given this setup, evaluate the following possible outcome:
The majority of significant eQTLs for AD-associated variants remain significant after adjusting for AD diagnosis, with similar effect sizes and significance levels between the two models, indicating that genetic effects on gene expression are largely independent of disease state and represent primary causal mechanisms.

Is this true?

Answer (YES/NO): YES